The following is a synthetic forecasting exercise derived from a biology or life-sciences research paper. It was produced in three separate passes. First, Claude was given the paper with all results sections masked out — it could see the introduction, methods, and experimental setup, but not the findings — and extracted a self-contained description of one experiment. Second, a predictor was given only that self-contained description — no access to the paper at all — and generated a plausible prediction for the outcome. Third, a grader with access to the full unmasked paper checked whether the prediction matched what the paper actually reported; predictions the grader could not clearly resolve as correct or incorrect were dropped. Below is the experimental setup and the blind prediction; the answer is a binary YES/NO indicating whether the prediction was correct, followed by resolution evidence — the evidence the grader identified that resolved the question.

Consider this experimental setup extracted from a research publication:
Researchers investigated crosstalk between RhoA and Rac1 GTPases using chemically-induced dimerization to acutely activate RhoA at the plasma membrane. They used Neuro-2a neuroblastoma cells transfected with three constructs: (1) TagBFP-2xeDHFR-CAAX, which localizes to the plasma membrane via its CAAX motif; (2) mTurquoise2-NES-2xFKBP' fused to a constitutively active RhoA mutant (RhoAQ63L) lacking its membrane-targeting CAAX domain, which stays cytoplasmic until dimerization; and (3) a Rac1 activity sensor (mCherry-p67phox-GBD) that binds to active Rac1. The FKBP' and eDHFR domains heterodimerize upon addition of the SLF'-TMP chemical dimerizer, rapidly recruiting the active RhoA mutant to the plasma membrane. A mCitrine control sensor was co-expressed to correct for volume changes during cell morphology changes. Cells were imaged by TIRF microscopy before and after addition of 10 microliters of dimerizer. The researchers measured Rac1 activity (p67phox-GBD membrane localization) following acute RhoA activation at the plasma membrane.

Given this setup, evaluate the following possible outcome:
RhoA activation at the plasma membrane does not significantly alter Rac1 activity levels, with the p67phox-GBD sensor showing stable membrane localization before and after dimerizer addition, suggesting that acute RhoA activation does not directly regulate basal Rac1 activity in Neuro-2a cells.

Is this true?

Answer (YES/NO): NO